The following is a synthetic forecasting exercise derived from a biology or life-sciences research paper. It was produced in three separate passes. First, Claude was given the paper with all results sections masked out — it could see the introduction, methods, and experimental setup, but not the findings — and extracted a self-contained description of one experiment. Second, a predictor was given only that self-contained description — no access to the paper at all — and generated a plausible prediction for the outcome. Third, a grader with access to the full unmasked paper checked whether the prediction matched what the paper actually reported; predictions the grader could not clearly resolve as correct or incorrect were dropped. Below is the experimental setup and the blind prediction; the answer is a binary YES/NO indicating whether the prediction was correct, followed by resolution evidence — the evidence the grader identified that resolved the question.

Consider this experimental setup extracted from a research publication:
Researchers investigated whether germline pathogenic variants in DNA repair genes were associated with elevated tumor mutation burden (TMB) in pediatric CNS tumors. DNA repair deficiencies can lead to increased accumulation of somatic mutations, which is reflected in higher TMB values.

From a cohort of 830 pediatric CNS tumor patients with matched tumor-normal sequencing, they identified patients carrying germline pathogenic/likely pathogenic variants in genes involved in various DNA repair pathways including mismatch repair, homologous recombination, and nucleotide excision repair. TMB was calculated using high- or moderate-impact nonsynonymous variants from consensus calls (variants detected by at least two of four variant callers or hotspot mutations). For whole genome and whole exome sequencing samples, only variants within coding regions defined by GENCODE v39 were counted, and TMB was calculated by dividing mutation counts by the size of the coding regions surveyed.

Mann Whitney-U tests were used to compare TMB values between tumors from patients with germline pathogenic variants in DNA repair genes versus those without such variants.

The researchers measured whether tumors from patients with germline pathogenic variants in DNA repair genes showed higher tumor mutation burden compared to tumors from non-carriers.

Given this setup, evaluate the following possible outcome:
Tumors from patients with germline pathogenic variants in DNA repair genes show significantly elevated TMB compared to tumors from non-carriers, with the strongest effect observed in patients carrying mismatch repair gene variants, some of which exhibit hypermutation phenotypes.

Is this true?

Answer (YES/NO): YES